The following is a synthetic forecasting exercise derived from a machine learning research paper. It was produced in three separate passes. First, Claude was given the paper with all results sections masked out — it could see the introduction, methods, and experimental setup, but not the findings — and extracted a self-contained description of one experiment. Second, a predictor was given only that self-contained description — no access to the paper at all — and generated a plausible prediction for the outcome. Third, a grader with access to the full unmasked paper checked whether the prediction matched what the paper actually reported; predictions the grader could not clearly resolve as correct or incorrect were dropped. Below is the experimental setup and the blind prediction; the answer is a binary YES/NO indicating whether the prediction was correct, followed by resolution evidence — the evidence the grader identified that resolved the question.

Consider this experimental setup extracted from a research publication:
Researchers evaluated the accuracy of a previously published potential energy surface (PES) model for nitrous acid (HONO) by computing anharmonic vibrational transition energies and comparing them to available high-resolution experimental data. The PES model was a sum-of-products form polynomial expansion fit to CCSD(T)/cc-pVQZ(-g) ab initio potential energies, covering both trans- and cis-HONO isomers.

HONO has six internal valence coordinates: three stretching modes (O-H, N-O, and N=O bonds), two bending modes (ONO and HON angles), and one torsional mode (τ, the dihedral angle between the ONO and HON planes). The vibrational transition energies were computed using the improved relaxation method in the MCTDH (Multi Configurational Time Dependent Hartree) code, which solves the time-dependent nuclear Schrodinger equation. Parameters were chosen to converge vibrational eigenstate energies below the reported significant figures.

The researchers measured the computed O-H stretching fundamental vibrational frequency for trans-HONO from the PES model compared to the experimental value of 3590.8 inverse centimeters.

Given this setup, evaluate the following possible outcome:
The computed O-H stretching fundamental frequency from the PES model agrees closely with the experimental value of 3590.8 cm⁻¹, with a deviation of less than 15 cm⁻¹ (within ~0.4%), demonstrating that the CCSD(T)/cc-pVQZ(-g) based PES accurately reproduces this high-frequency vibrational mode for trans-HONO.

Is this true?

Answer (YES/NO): YES